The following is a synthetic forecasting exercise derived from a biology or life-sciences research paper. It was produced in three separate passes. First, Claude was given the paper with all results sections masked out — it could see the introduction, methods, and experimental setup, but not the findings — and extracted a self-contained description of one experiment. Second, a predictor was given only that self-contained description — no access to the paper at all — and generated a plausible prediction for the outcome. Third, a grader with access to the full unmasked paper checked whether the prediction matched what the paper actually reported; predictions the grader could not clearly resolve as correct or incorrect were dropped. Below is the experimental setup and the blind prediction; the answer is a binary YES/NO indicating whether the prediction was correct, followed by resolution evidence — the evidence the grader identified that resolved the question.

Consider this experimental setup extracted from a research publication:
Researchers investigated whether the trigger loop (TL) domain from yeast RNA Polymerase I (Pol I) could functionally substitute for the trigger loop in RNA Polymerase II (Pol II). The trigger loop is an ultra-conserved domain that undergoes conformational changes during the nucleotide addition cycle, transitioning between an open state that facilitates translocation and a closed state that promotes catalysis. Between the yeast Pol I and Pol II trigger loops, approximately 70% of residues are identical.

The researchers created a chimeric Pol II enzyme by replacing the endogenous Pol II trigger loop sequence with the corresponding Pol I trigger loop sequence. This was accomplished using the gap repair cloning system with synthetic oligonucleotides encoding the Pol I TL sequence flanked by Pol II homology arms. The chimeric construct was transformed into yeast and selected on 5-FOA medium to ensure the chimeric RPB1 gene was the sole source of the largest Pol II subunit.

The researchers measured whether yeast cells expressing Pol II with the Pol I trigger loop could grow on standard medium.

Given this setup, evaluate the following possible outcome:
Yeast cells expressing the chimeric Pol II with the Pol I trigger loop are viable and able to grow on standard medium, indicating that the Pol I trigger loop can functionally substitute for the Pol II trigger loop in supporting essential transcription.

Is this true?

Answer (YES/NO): NO